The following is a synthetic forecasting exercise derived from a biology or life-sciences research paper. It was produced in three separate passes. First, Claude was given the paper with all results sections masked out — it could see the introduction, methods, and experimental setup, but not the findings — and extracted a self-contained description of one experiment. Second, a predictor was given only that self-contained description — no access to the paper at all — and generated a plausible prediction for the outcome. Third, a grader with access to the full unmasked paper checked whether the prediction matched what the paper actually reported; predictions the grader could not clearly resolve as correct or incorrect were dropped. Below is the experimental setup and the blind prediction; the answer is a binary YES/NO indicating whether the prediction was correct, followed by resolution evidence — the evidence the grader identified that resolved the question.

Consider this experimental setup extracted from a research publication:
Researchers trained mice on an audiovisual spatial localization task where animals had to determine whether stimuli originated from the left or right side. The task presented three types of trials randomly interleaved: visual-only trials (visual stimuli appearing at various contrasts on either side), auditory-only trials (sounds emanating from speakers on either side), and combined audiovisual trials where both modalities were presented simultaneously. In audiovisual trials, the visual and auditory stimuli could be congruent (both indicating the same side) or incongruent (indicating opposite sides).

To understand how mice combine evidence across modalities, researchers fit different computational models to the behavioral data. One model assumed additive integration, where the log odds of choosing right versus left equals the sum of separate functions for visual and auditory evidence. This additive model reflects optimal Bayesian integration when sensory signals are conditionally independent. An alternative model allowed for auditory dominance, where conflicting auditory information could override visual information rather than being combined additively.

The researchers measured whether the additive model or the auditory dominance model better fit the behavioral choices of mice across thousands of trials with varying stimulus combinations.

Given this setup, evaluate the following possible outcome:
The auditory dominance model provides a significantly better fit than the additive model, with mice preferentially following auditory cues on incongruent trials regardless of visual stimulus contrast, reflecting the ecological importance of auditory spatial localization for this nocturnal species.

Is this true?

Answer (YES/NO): NO